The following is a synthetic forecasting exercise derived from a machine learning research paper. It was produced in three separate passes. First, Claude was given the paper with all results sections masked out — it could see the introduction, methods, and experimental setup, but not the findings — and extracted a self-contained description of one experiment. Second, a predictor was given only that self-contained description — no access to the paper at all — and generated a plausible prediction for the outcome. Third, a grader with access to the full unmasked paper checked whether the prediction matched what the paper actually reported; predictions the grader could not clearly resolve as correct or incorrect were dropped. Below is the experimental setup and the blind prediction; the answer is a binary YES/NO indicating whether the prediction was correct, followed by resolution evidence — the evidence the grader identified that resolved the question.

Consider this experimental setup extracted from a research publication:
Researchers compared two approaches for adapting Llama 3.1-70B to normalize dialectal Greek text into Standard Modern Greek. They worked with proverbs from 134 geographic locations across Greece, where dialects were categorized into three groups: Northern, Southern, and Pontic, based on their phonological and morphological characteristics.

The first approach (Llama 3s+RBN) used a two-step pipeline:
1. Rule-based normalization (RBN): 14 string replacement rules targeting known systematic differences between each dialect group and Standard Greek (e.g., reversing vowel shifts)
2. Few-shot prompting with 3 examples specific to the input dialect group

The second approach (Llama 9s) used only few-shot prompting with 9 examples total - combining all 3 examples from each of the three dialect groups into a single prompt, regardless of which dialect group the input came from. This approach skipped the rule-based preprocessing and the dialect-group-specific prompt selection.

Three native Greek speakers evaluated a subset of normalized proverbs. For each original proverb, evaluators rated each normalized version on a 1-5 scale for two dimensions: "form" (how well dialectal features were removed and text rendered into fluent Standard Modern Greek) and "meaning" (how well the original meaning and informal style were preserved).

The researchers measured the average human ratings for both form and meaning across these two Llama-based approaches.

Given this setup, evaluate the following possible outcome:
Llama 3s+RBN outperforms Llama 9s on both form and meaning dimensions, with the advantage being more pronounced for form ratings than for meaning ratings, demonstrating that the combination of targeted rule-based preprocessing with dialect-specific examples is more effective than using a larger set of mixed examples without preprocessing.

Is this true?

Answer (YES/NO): NO